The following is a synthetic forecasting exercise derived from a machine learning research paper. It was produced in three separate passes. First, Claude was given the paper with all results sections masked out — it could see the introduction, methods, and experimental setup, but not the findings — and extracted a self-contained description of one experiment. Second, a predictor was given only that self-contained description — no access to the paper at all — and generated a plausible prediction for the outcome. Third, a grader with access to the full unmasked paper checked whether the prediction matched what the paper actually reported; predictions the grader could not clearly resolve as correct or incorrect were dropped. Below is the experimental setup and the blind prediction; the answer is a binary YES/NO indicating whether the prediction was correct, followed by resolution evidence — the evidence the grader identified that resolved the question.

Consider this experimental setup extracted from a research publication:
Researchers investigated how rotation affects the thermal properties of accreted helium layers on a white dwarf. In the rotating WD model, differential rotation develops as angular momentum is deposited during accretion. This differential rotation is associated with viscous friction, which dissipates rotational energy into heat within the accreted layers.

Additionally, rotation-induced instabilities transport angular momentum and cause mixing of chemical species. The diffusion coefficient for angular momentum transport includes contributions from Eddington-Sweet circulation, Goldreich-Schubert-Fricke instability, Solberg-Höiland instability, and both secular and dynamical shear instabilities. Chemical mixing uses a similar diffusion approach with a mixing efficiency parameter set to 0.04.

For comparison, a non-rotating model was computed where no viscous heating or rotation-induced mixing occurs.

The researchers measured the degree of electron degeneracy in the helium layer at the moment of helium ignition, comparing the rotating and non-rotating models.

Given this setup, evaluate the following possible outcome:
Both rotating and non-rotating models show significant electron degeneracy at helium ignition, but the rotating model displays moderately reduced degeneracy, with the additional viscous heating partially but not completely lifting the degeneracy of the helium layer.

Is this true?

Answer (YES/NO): NO